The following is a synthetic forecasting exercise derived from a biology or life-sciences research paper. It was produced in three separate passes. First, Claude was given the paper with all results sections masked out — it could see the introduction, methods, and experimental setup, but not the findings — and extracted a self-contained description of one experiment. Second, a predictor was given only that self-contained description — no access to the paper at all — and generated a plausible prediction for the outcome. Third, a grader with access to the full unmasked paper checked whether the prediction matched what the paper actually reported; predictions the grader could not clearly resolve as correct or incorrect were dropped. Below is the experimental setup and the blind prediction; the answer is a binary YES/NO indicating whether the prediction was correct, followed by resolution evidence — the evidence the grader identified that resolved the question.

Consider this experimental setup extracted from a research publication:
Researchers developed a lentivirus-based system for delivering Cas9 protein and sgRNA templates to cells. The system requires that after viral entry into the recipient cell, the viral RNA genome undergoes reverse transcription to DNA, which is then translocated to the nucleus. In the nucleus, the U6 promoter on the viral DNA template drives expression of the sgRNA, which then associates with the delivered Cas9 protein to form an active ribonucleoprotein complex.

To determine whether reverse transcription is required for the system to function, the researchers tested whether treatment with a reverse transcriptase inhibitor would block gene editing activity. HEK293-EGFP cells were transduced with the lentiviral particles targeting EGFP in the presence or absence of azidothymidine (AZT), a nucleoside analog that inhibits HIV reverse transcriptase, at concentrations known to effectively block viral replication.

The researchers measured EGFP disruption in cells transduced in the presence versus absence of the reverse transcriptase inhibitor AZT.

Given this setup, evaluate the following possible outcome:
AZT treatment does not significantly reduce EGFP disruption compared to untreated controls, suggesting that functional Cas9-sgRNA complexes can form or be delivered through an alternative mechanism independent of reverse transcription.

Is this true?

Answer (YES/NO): NO